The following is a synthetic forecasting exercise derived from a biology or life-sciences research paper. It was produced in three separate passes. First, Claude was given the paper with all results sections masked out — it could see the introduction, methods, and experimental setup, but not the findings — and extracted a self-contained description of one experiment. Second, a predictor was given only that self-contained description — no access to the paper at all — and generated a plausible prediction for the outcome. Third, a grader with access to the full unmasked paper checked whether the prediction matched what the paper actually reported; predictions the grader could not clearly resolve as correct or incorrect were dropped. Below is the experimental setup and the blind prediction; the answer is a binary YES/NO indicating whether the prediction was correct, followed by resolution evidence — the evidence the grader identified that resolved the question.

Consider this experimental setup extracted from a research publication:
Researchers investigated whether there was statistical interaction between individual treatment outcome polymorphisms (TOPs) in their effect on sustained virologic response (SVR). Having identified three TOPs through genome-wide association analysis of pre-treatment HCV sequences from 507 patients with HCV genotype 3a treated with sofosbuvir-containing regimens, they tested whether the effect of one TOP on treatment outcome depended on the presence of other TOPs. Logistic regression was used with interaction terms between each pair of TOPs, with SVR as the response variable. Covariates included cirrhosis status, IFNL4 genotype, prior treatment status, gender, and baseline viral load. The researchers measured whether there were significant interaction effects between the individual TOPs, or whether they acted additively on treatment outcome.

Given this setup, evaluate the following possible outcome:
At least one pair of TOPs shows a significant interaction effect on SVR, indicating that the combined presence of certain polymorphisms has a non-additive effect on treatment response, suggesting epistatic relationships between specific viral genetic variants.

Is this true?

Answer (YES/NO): YES